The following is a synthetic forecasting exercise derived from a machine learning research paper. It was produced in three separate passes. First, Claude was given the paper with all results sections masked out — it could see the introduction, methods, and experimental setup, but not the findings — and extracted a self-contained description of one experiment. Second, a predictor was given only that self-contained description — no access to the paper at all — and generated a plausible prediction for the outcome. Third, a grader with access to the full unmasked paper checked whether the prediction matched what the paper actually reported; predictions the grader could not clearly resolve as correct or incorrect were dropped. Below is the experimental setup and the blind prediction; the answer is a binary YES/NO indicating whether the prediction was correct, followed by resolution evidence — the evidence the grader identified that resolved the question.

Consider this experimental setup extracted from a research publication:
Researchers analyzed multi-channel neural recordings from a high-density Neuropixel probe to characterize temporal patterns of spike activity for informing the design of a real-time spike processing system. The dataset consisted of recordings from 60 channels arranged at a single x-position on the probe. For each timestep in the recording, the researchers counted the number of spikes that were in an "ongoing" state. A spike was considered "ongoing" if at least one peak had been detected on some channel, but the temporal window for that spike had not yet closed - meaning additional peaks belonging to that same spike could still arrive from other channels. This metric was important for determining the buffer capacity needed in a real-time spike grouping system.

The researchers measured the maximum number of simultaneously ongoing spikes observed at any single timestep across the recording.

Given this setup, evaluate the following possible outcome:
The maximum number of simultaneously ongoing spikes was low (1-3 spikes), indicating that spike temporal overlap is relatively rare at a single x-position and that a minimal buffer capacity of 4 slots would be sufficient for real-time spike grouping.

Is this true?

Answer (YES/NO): YES